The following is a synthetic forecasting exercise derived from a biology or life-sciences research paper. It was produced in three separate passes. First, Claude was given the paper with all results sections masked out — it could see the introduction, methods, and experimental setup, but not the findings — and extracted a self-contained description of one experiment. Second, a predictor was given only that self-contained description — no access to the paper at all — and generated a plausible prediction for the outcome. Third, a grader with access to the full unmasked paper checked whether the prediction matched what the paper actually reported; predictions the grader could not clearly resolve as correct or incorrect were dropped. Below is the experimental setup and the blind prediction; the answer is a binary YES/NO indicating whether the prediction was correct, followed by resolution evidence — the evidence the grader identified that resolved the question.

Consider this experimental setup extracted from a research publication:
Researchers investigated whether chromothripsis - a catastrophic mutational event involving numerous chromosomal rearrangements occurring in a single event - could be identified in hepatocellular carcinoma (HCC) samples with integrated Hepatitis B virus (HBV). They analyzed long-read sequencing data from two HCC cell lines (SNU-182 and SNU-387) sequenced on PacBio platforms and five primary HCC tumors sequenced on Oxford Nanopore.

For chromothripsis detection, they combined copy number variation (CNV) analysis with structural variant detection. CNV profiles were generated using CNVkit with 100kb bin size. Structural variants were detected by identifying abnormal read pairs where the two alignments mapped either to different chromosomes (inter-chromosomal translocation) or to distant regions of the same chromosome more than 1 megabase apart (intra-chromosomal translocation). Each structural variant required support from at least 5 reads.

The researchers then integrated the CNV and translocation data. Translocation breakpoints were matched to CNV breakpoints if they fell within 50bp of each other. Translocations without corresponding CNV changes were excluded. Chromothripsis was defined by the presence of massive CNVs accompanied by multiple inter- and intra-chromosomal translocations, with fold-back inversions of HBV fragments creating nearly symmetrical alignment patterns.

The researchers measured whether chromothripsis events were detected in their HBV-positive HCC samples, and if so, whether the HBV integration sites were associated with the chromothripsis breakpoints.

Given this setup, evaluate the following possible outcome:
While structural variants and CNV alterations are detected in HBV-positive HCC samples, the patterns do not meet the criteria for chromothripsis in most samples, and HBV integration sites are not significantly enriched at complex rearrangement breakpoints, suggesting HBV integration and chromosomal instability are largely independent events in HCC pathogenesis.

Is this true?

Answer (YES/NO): NO